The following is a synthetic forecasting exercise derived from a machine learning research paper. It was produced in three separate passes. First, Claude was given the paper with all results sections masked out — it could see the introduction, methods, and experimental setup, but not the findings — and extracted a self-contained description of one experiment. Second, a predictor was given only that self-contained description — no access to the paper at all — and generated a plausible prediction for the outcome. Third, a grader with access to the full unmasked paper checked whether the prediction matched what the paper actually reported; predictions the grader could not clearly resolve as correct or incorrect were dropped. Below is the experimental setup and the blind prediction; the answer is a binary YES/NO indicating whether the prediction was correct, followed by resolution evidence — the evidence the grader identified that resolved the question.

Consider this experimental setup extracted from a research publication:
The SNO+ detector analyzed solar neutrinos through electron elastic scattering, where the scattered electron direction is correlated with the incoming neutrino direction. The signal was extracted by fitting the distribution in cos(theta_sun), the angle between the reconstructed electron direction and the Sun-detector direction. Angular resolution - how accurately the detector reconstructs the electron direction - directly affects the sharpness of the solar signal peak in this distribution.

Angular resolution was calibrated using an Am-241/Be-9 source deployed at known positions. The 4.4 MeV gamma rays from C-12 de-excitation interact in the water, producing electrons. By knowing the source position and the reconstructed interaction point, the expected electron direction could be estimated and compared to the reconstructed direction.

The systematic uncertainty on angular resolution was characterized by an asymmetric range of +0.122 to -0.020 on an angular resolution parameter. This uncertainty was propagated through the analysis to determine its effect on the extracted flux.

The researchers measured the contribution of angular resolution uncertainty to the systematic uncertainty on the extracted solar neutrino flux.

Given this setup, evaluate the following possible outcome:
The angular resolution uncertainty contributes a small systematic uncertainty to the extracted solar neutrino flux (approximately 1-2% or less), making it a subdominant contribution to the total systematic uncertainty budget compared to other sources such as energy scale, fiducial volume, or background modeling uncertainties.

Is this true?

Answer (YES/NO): NO